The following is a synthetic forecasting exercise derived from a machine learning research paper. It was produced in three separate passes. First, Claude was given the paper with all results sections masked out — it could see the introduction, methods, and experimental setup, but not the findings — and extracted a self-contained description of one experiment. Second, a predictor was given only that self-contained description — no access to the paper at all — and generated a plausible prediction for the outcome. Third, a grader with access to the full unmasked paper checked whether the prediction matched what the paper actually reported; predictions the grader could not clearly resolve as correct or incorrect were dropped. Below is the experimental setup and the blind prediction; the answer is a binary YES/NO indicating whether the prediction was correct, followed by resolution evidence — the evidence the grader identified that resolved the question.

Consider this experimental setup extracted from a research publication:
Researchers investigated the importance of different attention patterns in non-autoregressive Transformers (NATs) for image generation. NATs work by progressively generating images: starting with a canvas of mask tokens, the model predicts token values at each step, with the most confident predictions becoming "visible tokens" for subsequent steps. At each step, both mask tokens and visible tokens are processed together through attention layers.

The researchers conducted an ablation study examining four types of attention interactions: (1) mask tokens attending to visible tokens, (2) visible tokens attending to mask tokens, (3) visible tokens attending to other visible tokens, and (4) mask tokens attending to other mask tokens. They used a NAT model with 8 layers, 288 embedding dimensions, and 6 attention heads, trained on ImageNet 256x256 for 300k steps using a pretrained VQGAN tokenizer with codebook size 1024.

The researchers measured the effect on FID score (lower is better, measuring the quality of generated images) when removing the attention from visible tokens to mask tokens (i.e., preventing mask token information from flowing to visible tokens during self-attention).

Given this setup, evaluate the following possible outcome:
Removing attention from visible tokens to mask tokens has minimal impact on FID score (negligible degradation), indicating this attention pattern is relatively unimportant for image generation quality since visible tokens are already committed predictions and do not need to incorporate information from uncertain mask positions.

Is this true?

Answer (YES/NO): YES